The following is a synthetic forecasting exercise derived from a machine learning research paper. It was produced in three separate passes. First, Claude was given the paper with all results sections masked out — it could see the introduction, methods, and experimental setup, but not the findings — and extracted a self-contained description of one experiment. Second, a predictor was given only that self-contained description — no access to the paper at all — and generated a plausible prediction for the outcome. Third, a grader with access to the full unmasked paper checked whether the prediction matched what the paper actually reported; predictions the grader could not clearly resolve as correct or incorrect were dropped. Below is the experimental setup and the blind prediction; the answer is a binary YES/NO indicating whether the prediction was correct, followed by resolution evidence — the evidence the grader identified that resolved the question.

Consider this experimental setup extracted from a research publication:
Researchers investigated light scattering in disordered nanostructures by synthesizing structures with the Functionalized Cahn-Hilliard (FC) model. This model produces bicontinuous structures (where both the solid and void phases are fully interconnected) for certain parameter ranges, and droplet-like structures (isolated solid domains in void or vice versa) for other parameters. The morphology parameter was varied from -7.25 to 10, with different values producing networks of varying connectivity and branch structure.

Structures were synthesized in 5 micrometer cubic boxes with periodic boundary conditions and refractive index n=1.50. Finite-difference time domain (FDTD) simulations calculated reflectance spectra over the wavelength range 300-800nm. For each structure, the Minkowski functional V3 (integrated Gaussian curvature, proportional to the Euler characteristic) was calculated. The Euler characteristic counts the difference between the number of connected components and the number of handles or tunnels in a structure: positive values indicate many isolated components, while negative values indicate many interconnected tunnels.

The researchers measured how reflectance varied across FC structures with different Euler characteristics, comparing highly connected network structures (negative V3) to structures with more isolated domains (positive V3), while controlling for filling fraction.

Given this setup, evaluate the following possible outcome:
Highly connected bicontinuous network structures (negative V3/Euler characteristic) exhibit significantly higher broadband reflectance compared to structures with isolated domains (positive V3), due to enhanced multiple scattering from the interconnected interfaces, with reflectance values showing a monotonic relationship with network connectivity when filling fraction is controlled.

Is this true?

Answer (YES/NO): NO